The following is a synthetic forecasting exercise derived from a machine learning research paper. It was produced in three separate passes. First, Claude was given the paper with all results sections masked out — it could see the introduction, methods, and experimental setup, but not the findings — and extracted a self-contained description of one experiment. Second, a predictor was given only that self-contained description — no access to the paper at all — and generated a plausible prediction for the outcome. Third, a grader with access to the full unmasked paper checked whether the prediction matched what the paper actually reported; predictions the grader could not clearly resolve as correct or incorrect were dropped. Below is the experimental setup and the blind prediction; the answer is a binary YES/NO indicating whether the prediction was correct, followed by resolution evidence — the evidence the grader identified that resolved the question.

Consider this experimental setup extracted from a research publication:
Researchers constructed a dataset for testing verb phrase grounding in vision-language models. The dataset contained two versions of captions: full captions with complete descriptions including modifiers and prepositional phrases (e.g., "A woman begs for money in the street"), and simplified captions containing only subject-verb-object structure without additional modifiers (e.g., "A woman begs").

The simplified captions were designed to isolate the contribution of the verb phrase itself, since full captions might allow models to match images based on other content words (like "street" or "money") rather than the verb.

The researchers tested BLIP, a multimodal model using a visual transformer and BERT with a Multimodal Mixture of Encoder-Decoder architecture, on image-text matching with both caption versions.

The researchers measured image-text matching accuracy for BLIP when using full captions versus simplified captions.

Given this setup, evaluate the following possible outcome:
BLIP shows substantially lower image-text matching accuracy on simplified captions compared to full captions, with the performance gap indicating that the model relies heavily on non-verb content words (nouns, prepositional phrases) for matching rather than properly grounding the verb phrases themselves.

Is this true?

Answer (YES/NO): NO